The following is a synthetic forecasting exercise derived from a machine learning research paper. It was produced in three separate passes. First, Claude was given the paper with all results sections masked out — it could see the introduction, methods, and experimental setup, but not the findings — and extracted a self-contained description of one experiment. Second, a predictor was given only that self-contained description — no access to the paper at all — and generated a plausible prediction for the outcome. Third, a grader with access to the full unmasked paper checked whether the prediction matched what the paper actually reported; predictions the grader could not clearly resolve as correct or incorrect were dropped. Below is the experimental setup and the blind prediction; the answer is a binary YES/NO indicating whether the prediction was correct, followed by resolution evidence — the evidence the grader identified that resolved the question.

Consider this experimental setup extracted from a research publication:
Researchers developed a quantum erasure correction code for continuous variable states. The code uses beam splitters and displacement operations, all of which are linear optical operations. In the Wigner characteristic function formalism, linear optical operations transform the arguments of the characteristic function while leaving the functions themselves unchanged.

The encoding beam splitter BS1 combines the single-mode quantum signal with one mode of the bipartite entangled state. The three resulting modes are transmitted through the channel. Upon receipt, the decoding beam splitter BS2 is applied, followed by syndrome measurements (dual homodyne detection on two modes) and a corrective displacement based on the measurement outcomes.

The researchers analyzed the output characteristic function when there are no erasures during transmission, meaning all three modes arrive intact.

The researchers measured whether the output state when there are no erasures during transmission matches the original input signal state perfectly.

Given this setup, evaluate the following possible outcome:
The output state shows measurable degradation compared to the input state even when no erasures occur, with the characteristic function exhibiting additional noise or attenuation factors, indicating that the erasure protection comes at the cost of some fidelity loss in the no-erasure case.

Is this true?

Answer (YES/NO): NO